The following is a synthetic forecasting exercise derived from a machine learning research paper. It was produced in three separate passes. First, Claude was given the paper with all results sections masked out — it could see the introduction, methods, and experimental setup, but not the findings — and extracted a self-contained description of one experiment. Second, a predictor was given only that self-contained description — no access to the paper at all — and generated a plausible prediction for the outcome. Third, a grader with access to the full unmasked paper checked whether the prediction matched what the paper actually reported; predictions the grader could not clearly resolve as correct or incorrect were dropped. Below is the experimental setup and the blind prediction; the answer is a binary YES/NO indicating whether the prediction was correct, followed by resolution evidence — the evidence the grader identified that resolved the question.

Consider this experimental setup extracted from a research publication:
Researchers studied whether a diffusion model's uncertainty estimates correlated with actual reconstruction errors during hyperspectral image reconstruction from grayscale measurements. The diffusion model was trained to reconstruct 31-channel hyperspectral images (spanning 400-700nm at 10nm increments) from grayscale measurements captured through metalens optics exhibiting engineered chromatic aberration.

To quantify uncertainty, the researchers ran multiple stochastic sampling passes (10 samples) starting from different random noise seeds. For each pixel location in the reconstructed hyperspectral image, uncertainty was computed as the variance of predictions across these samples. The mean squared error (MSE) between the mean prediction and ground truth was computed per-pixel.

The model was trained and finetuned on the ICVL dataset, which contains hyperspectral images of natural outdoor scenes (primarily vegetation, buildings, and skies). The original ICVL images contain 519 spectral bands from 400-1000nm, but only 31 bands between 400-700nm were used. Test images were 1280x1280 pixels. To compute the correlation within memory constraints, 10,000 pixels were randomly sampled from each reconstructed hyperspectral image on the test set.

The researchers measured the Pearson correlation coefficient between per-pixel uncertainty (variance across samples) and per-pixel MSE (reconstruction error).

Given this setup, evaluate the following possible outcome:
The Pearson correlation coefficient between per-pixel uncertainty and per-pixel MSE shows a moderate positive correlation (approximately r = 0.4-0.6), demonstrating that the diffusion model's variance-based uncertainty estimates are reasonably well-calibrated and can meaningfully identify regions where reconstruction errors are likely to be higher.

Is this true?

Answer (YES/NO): NO